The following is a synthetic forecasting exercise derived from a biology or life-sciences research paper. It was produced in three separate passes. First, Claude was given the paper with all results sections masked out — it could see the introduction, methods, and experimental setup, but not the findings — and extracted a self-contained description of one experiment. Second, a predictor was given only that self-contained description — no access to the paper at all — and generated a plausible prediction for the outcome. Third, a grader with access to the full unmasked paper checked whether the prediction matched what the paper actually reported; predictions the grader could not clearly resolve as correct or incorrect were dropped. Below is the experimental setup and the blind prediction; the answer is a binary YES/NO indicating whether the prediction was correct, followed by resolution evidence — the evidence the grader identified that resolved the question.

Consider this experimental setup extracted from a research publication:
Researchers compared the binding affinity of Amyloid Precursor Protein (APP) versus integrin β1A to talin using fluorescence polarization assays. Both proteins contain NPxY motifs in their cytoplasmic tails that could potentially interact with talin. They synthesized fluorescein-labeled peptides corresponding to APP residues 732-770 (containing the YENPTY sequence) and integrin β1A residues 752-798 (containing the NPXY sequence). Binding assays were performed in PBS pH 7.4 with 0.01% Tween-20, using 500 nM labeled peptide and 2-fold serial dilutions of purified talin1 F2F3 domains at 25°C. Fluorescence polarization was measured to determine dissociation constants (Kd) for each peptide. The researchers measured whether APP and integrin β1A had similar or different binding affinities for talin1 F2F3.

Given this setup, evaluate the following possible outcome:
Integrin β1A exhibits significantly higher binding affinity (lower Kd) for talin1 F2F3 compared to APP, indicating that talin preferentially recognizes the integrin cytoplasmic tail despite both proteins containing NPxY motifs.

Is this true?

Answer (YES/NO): NO